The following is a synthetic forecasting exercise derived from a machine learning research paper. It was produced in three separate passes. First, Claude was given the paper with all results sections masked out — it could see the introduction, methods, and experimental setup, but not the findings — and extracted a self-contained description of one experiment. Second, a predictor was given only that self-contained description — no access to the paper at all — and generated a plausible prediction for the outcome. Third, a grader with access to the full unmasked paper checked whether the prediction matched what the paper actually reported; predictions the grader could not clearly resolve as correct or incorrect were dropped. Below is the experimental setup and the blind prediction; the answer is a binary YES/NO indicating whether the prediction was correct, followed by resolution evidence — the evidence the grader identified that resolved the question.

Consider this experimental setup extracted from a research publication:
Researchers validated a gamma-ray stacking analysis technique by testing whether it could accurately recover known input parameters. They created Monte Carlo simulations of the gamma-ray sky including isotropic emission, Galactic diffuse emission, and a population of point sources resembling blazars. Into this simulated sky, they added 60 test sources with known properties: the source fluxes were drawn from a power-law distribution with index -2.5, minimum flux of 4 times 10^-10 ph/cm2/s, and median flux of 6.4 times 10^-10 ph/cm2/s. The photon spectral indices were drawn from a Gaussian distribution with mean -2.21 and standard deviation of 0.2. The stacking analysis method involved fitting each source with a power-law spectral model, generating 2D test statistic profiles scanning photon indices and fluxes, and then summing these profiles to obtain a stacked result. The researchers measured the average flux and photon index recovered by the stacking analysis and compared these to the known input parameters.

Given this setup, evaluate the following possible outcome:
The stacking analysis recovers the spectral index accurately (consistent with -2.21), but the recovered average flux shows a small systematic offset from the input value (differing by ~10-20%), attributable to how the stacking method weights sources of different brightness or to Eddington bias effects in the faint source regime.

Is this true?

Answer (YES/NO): NO